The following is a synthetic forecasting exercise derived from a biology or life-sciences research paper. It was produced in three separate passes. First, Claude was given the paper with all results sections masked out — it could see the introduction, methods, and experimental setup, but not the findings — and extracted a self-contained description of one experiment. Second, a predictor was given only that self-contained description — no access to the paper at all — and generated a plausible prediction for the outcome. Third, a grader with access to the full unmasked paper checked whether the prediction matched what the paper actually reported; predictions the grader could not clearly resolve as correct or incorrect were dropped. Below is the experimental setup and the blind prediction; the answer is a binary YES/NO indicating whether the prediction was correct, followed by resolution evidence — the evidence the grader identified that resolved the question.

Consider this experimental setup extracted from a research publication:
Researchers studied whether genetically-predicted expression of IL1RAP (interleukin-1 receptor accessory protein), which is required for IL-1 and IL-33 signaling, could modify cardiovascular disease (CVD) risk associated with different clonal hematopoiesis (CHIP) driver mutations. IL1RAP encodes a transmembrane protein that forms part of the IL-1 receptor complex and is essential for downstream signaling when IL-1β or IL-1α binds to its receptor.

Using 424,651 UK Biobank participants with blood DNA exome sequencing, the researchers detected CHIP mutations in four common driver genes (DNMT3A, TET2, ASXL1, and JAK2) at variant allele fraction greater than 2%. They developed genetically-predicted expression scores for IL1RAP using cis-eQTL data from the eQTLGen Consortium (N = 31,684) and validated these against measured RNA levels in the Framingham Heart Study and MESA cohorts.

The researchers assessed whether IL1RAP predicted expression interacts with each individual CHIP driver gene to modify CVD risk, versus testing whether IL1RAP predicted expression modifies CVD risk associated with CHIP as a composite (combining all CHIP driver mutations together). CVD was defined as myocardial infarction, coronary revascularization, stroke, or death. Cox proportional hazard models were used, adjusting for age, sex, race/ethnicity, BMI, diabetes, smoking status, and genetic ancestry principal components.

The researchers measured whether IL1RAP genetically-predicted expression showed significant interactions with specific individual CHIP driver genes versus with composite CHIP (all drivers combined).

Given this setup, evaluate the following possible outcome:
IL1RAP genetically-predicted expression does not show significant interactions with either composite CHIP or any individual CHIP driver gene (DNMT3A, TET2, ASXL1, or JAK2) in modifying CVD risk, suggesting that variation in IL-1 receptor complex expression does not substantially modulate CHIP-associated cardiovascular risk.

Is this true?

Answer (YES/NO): NO